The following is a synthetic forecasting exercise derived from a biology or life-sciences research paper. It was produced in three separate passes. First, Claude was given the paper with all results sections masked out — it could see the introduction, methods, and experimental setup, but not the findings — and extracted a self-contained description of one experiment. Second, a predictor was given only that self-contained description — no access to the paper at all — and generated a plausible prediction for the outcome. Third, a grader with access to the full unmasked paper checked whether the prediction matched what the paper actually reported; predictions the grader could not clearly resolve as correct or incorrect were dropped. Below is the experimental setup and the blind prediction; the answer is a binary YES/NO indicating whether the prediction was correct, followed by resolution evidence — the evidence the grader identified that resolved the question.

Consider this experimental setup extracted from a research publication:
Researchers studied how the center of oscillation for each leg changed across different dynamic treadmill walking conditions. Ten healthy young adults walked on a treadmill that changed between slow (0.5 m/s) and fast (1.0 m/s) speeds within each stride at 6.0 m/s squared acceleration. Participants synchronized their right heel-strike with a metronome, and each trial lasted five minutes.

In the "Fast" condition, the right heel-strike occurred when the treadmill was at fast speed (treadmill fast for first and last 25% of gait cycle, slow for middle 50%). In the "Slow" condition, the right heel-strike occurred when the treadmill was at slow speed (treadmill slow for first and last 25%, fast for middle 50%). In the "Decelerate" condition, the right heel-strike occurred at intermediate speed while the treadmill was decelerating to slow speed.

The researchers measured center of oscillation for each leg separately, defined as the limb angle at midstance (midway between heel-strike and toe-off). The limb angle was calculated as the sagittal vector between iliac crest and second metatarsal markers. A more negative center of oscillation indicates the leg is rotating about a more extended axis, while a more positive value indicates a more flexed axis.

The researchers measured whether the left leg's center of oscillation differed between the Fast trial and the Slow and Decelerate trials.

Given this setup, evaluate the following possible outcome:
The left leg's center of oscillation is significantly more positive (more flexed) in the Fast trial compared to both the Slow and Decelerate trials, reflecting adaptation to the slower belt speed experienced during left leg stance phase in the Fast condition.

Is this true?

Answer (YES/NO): NO